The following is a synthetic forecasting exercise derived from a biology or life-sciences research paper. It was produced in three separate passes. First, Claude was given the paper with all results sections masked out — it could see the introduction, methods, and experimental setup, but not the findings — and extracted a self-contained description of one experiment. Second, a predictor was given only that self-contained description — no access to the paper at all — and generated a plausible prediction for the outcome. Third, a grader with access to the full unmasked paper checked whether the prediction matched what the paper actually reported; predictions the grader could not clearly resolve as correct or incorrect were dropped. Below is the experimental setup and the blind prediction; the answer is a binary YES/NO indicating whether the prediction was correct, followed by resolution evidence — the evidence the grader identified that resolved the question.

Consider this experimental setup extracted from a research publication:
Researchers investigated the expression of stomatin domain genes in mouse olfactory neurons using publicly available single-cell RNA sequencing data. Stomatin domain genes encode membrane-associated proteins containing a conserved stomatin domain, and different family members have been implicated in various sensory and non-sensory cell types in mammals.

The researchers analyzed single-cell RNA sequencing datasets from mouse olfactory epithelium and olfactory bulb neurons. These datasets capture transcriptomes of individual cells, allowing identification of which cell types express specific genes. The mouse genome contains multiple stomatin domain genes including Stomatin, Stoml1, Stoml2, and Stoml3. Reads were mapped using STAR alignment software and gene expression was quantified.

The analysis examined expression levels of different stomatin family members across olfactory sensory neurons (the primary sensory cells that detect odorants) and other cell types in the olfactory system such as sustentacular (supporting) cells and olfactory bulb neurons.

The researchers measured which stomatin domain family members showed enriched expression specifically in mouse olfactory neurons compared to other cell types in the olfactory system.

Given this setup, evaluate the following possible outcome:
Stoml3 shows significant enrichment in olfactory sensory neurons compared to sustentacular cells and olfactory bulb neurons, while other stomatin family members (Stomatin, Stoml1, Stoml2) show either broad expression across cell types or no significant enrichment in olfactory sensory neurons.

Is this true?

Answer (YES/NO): NO